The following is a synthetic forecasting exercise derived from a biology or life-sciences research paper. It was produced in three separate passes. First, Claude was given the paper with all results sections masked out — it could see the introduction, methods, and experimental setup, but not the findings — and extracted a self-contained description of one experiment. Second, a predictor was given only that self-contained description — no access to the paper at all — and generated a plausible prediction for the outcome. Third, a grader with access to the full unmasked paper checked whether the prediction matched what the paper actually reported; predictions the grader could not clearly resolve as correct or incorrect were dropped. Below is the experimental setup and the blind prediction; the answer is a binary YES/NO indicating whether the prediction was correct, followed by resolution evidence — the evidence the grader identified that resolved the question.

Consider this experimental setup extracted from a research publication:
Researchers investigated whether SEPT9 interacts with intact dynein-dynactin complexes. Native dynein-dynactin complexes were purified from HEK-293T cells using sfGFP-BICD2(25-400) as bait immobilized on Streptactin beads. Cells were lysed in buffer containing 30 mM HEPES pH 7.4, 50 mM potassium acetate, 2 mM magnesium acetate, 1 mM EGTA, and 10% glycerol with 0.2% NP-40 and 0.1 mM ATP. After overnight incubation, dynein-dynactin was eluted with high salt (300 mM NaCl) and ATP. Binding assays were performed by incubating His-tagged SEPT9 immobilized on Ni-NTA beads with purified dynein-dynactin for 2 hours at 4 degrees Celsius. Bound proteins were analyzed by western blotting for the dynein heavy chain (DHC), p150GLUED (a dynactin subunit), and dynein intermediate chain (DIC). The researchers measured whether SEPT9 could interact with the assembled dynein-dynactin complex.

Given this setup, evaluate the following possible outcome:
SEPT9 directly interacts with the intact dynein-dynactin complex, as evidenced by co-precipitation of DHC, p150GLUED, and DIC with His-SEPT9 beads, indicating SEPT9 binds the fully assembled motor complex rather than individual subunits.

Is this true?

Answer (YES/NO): NO